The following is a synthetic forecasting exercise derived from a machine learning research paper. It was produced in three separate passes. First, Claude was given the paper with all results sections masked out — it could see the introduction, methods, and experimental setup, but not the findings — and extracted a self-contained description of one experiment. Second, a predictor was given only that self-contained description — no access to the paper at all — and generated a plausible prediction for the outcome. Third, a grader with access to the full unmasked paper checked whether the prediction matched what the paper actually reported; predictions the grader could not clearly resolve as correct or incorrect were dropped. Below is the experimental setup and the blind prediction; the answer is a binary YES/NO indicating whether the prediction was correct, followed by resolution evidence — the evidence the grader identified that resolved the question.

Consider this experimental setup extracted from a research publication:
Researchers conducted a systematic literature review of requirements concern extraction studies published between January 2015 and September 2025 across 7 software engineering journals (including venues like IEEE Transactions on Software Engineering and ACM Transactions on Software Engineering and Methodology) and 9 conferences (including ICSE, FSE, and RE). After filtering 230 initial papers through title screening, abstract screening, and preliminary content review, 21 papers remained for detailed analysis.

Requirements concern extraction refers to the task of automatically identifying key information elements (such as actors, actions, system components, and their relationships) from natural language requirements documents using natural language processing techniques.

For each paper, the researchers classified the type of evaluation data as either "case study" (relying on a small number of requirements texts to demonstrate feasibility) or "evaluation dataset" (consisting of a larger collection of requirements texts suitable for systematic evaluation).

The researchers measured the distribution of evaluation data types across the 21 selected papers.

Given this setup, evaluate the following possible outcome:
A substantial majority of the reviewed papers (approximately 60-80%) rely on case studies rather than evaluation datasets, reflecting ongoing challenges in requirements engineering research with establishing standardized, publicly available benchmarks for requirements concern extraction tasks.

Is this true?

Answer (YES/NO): NO